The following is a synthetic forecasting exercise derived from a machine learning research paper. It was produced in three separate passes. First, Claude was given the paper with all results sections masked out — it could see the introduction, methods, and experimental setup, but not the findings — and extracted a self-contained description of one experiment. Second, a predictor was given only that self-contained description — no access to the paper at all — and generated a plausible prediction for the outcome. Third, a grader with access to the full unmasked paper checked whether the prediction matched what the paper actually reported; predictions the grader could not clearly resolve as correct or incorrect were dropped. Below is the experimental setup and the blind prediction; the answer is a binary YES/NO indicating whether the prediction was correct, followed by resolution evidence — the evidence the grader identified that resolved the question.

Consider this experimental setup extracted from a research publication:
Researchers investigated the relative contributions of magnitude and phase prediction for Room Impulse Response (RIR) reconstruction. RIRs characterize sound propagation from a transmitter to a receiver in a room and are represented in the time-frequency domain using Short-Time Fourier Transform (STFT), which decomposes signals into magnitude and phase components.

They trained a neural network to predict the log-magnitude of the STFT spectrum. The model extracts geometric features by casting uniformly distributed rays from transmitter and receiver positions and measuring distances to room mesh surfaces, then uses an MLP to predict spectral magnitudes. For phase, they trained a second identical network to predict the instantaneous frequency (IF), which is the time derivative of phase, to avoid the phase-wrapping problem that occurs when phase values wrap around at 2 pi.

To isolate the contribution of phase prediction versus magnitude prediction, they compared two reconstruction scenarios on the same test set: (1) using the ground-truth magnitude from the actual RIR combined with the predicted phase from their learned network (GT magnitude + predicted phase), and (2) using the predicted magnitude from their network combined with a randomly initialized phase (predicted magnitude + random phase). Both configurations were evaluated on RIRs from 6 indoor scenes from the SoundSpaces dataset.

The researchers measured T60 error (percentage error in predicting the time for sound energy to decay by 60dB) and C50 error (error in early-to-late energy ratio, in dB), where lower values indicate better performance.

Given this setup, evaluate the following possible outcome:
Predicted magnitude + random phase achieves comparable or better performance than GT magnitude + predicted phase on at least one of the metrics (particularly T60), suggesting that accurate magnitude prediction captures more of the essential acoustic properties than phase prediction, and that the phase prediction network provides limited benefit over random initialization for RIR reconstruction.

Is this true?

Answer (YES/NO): YES